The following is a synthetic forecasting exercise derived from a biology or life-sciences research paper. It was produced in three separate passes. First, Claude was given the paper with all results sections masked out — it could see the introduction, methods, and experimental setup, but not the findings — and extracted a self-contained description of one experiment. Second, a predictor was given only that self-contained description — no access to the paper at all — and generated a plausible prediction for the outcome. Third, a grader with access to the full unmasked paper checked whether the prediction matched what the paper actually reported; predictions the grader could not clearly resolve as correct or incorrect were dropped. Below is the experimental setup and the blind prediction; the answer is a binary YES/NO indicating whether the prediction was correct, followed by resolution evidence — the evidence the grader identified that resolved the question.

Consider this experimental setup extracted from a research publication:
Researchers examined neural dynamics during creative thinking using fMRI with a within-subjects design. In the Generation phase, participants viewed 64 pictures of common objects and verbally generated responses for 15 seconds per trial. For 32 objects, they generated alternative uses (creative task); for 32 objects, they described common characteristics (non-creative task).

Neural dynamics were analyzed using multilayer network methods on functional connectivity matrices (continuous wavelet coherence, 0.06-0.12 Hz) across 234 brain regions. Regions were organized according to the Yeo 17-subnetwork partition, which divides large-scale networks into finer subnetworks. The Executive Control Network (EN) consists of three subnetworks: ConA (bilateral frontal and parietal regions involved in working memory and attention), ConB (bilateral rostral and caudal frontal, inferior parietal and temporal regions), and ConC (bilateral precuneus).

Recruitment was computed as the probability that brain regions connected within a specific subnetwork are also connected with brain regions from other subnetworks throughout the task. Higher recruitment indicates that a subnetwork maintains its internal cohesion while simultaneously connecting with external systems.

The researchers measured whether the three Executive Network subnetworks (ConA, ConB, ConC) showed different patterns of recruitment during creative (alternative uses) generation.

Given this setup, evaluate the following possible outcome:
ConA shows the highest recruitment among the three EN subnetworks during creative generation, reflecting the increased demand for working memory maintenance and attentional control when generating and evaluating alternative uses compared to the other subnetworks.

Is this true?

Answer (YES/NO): NO